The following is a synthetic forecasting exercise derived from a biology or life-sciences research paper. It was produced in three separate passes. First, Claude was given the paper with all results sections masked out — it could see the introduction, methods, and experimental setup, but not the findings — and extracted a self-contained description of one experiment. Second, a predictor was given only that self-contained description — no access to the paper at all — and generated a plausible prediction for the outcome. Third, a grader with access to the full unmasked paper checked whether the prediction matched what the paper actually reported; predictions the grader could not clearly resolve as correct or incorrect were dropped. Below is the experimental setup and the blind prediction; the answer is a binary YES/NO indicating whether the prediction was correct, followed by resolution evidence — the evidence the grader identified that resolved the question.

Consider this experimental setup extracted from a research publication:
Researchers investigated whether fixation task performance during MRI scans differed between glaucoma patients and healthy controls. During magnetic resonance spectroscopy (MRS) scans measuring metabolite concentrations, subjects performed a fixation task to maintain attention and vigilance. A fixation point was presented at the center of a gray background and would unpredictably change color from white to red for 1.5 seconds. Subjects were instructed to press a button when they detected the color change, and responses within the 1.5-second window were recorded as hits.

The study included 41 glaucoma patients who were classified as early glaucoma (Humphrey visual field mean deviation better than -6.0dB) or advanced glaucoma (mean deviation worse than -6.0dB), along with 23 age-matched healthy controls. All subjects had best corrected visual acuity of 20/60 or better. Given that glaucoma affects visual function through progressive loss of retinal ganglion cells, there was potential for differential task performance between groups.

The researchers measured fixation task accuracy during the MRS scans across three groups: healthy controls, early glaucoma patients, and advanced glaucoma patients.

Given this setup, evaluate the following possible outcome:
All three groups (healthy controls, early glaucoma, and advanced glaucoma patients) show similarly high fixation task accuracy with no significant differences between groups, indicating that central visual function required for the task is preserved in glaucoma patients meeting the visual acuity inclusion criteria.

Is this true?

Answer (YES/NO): YES